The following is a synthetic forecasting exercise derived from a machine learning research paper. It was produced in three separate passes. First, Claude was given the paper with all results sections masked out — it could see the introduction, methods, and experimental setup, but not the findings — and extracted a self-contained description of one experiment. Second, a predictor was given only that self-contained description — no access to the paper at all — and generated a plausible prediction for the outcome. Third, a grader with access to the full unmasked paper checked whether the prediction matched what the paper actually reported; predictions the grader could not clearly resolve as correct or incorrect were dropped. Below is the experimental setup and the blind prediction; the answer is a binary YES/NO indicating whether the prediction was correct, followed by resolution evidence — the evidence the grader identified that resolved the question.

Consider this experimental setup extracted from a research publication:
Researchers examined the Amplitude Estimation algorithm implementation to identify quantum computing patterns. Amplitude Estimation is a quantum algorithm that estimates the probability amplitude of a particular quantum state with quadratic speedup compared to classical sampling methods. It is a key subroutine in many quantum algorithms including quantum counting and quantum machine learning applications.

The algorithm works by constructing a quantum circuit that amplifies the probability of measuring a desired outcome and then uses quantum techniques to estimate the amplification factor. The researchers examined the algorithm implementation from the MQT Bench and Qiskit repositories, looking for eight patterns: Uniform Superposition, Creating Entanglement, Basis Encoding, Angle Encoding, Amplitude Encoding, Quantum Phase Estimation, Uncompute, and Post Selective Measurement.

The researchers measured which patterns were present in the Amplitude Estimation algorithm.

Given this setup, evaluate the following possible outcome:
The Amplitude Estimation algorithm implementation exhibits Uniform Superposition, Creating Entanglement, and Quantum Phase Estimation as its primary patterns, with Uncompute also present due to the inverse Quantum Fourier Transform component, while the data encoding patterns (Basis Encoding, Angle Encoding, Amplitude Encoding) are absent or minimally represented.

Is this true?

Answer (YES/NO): NO